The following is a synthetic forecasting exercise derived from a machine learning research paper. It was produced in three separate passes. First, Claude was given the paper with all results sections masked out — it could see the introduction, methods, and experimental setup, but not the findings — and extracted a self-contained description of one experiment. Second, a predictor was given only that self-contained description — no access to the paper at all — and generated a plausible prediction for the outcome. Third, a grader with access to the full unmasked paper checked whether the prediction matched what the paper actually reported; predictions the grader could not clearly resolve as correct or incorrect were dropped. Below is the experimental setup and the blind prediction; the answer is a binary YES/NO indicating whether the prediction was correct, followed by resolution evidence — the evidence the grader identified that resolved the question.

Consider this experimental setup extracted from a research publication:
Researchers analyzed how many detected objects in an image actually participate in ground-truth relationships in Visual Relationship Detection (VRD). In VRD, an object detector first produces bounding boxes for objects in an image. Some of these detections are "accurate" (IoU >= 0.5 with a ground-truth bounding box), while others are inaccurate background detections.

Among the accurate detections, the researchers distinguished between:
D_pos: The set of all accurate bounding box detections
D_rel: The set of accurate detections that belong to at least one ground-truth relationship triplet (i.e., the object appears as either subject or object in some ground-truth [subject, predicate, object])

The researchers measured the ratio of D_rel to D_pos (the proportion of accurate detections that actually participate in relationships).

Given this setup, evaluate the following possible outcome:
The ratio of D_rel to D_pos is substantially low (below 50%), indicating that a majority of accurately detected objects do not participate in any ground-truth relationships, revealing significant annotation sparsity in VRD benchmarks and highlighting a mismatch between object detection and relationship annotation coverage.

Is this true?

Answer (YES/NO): YES